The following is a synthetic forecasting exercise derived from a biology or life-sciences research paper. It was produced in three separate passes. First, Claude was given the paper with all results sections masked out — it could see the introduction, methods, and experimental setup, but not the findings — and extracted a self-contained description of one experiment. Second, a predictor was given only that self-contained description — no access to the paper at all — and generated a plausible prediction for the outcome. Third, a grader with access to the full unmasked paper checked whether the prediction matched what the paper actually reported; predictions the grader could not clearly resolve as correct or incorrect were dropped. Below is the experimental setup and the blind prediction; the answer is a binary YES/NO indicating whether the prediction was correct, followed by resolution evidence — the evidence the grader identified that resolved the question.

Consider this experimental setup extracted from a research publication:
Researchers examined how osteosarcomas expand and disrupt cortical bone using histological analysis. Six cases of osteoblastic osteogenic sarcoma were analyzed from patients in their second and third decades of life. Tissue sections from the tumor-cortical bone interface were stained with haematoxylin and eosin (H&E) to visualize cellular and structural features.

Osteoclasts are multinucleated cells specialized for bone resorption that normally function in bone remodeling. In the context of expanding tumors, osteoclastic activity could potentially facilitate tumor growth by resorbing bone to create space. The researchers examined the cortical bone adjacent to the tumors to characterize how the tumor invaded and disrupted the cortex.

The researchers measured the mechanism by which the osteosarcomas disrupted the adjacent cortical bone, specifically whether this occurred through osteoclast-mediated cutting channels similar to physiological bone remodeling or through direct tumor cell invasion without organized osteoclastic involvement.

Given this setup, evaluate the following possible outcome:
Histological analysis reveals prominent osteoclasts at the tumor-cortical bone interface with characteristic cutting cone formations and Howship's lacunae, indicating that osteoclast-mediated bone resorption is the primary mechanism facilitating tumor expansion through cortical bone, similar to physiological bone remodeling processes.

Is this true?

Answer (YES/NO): YES